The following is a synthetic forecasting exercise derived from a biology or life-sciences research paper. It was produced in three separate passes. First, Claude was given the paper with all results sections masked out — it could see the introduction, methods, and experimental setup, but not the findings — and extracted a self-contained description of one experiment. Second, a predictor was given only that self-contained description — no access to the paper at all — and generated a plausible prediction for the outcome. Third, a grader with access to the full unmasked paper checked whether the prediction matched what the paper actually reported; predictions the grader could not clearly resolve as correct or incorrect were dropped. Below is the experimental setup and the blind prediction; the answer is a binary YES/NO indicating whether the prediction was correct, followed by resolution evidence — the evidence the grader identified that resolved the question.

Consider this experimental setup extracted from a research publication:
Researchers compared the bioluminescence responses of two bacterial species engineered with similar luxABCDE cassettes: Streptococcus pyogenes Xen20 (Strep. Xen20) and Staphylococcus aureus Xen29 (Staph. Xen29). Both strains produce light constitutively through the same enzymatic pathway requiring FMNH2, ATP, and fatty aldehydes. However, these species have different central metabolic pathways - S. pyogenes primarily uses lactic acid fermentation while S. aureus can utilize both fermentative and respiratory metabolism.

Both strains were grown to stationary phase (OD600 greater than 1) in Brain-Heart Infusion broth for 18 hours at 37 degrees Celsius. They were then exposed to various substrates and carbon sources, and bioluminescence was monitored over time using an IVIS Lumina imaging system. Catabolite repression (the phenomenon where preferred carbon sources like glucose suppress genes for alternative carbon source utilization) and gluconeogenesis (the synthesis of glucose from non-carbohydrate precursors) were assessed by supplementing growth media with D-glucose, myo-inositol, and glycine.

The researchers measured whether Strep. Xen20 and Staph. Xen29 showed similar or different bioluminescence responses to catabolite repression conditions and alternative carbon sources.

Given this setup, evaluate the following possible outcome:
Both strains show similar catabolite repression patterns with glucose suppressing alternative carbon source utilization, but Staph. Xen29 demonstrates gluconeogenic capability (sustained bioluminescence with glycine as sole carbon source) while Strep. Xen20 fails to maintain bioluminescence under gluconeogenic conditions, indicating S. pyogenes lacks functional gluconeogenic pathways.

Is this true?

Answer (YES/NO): NO